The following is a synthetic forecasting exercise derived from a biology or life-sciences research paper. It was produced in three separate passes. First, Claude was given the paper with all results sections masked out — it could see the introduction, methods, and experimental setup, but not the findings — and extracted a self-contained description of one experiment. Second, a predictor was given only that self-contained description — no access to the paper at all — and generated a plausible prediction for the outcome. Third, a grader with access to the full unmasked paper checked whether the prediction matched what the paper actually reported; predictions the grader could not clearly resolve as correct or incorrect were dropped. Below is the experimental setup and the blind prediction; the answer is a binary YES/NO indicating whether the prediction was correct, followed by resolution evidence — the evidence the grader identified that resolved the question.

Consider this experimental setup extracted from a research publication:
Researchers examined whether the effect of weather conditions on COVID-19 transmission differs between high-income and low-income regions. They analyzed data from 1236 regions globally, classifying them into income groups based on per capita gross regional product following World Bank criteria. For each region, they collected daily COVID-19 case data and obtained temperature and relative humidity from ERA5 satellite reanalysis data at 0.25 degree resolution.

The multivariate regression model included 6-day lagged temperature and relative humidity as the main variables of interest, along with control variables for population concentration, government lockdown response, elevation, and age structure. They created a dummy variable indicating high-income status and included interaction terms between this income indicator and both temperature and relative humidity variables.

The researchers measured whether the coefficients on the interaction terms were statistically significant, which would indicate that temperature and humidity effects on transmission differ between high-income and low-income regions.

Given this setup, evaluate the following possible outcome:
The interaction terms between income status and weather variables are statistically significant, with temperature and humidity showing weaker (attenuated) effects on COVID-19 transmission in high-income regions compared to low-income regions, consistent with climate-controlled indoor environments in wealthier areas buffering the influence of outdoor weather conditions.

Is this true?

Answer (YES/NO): NO